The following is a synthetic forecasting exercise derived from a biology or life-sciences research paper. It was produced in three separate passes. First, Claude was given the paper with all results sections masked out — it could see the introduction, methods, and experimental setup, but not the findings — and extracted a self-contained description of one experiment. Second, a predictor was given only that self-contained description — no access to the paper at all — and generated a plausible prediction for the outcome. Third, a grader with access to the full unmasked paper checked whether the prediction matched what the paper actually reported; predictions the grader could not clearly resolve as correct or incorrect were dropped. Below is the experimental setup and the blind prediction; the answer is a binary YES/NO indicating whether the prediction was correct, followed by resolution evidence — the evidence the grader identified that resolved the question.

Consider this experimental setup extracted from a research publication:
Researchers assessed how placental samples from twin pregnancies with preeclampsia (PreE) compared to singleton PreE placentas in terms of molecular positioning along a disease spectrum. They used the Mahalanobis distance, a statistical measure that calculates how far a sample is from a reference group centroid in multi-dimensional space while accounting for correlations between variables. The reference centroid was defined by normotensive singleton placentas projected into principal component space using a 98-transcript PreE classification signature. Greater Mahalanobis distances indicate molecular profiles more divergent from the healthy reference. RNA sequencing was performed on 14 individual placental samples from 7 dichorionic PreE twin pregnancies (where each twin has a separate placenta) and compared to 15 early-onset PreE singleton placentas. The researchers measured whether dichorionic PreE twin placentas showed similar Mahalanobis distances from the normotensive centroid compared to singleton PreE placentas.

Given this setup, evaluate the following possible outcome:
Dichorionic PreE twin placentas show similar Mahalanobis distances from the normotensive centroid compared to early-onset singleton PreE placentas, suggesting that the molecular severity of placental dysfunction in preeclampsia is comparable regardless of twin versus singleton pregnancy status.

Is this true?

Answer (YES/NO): NO